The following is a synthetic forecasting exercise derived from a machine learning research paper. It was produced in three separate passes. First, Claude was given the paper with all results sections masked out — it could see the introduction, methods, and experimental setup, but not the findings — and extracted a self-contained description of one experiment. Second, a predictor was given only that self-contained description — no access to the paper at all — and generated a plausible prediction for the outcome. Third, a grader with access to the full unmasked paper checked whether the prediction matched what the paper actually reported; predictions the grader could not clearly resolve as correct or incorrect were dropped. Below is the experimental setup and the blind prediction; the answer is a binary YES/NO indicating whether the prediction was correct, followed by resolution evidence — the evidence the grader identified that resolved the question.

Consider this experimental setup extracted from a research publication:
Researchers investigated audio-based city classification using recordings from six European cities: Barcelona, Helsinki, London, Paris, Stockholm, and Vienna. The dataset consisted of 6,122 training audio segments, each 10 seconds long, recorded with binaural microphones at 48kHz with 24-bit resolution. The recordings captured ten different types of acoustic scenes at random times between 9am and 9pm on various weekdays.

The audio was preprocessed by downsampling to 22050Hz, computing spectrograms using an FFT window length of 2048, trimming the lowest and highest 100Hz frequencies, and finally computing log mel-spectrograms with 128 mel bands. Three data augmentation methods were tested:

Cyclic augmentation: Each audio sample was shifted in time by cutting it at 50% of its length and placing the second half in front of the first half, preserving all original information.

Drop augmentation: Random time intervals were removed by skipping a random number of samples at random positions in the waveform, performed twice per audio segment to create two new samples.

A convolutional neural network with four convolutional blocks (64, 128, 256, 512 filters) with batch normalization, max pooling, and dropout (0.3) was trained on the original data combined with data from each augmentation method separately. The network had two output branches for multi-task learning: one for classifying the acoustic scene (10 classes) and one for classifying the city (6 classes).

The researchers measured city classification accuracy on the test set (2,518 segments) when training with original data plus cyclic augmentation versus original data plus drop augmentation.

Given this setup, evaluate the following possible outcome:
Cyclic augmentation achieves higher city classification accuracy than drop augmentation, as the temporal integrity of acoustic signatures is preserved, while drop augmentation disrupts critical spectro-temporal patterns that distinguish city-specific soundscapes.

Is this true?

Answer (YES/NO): YES